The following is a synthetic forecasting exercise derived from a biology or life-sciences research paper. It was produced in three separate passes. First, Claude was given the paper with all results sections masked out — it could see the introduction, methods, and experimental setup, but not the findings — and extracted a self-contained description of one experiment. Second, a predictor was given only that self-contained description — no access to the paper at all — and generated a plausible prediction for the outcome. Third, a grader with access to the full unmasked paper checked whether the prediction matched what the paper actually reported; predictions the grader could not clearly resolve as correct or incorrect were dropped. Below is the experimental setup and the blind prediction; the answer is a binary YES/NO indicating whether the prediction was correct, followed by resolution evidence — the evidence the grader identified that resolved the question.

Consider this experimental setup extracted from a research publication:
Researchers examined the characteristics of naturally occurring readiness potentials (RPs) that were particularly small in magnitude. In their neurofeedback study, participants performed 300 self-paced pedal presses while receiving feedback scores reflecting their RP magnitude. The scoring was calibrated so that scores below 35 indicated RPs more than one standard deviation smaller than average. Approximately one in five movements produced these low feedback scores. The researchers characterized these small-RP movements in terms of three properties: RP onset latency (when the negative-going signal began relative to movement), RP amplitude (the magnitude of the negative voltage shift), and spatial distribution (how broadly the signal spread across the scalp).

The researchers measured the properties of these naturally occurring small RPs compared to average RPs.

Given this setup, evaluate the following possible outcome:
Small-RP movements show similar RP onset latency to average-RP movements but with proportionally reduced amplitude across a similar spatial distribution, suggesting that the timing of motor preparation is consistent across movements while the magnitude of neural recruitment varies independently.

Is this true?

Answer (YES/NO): NO